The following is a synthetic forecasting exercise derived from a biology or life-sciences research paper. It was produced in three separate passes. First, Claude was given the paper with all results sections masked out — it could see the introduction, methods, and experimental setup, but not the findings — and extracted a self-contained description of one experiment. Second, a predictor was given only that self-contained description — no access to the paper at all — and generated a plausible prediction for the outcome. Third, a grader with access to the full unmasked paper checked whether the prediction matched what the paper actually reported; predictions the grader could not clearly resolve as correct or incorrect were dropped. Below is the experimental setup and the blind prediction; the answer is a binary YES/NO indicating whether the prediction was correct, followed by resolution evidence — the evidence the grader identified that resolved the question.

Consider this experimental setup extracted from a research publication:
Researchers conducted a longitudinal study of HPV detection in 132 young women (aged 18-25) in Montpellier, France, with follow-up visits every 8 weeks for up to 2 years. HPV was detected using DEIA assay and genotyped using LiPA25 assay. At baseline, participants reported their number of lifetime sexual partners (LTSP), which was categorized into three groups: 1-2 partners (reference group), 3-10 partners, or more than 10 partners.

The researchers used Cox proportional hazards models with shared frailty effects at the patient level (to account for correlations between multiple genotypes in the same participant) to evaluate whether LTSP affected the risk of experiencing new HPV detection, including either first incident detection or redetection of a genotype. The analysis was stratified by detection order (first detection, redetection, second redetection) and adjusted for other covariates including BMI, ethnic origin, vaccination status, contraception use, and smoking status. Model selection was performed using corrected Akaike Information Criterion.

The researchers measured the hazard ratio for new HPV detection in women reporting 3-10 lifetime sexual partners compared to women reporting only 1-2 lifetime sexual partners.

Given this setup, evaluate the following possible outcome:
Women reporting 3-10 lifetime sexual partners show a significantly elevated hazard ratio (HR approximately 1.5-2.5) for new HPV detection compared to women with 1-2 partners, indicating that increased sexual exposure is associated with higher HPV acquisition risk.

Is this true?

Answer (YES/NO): YES